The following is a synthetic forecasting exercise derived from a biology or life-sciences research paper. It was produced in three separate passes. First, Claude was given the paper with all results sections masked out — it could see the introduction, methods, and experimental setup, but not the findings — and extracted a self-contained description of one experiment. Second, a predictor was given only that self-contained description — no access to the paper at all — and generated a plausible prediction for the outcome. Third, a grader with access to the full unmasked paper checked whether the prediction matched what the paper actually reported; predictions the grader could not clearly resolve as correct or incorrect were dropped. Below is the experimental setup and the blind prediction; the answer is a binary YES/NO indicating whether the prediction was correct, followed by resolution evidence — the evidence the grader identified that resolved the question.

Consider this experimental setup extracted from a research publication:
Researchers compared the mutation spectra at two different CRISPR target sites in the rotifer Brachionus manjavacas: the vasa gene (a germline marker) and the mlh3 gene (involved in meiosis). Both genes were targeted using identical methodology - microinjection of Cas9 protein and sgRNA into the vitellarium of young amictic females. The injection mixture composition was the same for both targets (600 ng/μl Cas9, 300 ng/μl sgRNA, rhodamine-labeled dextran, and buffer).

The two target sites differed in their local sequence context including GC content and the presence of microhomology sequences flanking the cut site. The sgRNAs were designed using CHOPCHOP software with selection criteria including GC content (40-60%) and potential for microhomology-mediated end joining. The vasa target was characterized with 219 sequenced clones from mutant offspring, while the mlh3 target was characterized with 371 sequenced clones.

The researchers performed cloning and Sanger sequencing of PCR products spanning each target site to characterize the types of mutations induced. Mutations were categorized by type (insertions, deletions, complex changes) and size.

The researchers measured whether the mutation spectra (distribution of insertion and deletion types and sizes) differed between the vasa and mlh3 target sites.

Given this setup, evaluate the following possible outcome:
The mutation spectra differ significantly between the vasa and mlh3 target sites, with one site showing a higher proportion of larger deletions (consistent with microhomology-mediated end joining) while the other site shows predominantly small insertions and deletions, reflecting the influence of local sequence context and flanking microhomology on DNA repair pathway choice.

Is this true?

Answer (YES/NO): NO